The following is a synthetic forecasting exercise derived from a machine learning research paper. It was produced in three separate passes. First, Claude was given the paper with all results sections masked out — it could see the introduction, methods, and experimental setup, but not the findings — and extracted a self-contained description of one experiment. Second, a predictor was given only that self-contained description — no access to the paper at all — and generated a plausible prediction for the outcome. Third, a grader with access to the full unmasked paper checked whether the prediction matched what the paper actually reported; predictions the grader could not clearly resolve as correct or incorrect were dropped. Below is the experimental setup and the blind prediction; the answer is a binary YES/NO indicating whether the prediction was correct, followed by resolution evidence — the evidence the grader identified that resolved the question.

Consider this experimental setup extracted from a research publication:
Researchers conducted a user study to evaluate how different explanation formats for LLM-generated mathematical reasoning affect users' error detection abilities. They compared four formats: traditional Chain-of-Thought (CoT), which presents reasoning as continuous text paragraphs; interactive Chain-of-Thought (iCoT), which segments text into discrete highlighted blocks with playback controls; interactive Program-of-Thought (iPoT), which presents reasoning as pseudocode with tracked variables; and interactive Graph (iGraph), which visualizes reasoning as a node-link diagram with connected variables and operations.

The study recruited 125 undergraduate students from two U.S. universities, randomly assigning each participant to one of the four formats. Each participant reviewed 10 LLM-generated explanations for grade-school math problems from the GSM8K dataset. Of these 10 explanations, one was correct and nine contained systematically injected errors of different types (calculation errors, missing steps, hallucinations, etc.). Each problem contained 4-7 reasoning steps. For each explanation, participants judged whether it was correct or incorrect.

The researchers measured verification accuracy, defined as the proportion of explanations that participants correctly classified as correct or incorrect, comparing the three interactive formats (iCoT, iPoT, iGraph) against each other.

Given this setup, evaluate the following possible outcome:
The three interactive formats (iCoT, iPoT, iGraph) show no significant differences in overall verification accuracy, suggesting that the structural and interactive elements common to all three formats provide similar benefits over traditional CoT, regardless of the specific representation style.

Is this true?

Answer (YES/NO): YES